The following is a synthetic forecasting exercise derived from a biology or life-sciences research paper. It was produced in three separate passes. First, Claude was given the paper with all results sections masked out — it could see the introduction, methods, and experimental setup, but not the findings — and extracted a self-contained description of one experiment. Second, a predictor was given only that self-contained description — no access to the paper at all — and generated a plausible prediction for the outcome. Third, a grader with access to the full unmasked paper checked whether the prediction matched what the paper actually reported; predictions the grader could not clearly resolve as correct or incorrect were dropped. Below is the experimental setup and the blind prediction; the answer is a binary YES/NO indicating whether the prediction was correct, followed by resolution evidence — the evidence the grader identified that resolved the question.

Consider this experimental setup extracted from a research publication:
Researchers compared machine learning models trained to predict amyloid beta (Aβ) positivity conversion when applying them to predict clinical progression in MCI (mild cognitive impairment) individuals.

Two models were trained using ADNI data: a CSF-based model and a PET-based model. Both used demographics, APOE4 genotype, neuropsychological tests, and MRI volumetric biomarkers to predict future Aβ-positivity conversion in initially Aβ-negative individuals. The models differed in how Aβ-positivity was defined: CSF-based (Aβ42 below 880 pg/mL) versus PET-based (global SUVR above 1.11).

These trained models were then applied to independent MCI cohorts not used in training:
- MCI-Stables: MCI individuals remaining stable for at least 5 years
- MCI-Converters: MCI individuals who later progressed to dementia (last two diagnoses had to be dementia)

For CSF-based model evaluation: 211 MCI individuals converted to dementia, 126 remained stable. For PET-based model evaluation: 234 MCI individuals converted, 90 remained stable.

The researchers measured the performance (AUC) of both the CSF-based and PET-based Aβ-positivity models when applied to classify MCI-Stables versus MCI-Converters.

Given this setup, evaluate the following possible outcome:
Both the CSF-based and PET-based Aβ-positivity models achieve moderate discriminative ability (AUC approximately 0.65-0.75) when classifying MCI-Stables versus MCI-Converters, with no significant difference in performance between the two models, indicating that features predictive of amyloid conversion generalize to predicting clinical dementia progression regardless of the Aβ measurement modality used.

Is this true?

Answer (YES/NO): NO